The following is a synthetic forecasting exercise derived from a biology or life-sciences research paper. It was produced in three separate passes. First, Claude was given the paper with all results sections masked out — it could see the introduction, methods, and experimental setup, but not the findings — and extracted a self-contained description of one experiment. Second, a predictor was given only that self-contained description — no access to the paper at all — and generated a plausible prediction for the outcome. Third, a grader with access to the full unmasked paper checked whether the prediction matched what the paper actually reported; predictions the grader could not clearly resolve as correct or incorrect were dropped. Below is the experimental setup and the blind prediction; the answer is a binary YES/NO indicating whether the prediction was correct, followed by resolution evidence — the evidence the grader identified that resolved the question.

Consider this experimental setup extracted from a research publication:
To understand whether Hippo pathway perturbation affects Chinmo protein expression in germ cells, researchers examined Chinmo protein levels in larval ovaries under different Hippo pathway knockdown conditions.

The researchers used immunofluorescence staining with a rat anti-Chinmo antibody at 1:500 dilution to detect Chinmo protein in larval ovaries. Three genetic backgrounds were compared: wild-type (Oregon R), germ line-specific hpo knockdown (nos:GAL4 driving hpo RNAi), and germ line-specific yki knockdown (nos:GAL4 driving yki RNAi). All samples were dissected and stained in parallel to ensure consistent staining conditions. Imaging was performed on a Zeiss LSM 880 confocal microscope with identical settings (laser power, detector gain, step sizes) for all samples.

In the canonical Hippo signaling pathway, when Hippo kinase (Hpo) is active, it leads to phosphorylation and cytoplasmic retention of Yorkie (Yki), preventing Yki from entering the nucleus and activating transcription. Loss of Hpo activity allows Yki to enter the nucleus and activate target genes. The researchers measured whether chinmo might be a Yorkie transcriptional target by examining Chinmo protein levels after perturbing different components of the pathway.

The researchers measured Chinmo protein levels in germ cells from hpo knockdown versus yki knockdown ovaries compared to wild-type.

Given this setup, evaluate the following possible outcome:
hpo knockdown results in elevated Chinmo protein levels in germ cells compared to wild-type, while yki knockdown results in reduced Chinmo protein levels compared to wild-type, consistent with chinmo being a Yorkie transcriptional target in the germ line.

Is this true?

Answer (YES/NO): NO